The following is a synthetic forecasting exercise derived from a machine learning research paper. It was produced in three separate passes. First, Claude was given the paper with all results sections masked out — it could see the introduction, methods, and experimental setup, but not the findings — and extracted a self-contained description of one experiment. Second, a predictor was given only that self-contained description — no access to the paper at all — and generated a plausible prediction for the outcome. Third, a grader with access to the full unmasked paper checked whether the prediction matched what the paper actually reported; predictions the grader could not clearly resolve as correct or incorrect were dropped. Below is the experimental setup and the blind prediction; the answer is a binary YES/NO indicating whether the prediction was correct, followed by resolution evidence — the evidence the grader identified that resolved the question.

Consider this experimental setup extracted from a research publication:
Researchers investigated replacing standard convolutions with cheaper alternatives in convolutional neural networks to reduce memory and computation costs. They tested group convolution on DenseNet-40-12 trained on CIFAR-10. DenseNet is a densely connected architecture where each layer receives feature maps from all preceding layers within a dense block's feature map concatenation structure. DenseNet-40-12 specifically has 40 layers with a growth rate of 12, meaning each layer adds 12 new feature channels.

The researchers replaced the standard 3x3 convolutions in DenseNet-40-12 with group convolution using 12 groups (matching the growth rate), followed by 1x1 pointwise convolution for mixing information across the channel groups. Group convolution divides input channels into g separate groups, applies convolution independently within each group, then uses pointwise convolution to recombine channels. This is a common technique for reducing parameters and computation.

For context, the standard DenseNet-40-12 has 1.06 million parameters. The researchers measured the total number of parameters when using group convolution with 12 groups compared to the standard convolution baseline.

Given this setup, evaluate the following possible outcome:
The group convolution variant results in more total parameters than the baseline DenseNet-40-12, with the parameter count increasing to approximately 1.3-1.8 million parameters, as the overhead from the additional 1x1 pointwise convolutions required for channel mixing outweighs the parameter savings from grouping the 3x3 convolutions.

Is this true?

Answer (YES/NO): NO